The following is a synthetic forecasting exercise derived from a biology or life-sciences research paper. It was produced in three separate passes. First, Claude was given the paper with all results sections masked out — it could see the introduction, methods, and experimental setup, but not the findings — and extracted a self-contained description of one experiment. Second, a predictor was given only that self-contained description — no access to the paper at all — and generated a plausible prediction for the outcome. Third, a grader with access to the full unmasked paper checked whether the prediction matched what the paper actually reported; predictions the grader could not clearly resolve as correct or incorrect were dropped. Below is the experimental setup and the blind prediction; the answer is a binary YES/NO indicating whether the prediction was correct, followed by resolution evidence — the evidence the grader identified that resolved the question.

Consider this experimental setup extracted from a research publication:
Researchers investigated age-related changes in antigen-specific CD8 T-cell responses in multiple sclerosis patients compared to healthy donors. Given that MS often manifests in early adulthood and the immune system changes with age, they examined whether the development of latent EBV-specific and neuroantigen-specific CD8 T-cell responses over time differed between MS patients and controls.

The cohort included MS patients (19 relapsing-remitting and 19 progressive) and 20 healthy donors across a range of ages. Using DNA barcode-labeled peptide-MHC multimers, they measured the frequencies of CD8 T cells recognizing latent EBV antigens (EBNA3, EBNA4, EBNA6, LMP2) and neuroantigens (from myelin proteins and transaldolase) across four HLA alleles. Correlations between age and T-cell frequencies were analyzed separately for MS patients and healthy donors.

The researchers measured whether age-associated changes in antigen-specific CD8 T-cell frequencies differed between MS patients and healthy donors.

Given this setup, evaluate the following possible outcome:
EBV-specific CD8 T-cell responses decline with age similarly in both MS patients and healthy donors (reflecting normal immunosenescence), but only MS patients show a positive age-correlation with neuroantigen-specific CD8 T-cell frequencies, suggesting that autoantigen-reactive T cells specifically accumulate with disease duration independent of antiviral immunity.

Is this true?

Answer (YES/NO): NO